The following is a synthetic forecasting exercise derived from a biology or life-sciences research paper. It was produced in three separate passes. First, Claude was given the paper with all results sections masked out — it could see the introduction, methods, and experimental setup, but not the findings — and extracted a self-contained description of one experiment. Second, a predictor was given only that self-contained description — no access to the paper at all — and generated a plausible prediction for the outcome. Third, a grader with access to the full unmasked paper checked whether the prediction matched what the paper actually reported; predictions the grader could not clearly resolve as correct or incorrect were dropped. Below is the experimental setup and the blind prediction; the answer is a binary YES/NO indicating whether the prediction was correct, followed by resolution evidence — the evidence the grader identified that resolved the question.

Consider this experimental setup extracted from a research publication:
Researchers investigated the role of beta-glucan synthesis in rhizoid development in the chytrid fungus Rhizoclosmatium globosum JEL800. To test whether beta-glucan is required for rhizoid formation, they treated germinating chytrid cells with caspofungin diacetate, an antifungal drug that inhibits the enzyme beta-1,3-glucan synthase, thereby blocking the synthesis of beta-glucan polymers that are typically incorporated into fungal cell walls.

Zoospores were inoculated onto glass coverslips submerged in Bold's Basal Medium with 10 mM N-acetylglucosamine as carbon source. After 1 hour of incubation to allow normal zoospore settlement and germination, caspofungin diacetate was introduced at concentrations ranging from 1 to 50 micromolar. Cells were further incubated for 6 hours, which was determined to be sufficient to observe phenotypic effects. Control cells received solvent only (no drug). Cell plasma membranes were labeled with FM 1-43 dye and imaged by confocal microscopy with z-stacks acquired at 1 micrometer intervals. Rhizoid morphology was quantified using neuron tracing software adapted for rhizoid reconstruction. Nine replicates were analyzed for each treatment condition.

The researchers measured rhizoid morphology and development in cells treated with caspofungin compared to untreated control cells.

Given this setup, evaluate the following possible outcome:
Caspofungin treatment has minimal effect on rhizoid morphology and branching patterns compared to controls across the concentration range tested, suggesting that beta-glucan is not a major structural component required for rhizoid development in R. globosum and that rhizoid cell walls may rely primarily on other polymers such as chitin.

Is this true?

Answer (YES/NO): NO